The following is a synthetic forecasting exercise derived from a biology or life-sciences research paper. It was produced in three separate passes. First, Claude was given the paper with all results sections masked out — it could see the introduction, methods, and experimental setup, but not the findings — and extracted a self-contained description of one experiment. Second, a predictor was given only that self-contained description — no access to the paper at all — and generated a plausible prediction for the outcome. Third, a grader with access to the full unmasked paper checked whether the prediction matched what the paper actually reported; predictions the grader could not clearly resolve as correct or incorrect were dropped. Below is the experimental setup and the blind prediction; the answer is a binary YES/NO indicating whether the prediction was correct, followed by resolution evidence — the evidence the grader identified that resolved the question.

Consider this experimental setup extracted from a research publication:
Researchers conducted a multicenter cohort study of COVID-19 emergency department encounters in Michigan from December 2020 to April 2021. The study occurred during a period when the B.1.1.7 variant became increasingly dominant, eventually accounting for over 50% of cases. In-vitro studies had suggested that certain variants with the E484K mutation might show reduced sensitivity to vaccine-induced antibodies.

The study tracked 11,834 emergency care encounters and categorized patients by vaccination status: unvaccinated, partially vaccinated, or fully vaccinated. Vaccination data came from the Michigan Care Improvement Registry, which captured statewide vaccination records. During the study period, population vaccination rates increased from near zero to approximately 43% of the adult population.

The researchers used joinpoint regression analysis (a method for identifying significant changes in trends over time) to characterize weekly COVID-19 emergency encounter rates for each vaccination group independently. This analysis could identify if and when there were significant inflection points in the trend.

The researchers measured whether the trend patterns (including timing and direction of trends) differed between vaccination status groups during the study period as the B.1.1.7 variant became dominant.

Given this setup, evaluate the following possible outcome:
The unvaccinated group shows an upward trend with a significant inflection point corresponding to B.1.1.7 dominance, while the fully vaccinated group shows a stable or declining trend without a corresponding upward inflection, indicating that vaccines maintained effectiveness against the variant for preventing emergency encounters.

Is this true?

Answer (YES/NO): YES